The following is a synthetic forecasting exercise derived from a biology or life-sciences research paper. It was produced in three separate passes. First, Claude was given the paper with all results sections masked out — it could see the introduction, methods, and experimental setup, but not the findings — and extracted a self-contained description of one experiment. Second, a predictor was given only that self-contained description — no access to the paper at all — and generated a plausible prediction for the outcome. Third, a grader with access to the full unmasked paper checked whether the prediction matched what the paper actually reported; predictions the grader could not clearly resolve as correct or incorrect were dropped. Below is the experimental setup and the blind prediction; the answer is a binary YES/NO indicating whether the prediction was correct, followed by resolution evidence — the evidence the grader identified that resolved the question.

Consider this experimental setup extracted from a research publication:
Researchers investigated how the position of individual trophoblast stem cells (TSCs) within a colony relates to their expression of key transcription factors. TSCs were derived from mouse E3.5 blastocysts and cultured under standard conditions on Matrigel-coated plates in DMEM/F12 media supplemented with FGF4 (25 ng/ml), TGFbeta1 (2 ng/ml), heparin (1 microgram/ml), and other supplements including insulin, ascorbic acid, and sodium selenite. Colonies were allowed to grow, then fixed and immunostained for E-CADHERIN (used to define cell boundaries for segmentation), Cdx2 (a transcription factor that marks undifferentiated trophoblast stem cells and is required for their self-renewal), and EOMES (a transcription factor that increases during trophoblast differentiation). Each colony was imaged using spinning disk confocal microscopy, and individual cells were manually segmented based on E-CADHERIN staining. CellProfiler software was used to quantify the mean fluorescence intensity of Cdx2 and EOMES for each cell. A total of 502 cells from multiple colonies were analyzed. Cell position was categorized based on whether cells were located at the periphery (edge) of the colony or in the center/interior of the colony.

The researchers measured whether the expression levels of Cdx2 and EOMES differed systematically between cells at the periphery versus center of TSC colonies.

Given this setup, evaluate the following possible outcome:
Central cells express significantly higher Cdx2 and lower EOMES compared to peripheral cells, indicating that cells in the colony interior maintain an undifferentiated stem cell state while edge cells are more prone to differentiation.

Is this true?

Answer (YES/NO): NO